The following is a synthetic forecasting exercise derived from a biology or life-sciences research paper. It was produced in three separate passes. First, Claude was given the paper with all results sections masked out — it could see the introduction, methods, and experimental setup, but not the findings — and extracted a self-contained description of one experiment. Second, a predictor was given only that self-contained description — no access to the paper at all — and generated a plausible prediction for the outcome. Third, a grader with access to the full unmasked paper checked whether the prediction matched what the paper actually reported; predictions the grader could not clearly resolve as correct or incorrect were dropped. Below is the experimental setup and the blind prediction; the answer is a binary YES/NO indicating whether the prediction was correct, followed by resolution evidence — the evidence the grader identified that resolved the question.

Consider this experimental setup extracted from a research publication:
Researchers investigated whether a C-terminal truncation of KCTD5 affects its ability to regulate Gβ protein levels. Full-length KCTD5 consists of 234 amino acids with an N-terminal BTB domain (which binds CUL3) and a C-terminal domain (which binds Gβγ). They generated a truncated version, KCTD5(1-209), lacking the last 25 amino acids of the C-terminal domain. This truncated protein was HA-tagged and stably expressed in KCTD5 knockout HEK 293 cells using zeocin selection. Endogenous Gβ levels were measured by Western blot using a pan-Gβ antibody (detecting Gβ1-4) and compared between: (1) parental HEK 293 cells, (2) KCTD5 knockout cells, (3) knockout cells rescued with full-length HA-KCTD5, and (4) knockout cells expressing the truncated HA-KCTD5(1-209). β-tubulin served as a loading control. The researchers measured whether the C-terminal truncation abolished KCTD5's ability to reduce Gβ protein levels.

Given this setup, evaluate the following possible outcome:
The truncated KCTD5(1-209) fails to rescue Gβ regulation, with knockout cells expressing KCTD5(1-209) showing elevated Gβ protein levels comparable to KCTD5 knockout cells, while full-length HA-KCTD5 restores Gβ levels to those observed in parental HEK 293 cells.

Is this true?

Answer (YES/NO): YES